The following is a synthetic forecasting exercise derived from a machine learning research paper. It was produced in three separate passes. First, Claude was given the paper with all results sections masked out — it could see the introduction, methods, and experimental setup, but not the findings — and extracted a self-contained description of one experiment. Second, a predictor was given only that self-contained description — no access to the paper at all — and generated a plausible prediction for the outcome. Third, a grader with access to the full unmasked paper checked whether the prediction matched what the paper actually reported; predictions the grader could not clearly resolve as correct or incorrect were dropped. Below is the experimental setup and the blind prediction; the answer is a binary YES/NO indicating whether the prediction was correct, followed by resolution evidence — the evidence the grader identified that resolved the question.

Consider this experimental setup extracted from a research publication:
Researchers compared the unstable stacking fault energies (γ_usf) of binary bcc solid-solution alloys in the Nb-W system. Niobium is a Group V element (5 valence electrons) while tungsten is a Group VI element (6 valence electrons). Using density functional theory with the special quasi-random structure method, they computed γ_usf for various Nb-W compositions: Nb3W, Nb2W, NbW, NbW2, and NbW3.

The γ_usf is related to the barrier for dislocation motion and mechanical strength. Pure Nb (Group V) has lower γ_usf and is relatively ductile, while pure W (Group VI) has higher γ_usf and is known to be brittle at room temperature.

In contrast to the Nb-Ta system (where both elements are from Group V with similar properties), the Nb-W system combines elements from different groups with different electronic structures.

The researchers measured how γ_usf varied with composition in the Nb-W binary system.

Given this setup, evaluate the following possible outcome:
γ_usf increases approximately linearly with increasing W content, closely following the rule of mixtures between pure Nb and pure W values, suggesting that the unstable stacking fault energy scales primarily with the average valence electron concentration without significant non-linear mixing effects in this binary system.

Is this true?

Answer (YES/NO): NO